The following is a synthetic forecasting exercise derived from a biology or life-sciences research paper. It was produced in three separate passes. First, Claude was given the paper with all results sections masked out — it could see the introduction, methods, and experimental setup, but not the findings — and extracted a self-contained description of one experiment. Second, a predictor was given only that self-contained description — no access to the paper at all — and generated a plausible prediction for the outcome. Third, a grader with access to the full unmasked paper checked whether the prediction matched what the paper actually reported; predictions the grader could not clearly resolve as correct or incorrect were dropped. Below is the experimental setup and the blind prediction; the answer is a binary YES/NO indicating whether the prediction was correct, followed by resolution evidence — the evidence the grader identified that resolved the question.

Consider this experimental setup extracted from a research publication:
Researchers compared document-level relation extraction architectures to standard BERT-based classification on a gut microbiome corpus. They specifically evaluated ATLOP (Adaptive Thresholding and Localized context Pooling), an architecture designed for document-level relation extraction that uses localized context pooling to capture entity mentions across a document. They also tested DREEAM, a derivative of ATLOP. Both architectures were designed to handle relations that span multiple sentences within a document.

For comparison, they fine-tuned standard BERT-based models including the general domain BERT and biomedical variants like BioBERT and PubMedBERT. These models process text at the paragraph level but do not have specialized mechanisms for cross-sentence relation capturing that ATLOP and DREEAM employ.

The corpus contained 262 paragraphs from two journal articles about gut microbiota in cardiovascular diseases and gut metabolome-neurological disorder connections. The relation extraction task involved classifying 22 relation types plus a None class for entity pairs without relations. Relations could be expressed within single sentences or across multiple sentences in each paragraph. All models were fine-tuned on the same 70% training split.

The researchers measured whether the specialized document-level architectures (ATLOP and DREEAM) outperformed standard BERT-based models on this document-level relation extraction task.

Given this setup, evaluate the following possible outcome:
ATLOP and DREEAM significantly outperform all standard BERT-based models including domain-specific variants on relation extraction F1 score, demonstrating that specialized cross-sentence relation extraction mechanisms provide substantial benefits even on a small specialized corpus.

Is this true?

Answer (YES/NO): NO